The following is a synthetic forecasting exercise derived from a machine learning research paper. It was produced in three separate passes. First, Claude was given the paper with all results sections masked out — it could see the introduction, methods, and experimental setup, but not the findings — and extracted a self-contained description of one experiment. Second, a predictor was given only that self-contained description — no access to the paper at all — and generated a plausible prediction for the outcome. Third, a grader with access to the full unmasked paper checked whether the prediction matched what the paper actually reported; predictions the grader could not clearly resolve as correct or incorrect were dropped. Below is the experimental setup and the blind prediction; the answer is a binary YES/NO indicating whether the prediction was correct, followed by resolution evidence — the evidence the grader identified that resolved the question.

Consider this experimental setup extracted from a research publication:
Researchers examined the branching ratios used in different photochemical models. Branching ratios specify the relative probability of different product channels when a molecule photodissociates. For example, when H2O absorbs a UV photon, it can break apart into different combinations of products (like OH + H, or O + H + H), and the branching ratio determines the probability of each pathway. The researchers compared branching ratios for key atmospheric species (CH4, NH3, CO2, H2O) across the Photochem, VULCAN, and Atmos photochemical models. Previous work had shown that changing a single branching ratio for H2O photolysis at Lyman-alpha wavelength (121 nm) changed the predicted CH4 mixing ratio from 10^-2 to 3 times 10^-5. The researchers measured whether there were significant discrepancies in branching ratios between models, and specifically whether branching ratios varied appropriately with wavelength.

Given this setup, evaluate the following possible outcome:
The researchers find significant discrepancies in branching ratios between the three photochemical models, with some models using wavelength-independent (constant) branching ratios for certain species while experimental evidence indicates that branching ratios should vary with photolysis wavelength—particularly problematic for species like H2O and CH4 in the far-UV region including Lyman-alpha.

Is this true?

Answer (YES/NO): NO